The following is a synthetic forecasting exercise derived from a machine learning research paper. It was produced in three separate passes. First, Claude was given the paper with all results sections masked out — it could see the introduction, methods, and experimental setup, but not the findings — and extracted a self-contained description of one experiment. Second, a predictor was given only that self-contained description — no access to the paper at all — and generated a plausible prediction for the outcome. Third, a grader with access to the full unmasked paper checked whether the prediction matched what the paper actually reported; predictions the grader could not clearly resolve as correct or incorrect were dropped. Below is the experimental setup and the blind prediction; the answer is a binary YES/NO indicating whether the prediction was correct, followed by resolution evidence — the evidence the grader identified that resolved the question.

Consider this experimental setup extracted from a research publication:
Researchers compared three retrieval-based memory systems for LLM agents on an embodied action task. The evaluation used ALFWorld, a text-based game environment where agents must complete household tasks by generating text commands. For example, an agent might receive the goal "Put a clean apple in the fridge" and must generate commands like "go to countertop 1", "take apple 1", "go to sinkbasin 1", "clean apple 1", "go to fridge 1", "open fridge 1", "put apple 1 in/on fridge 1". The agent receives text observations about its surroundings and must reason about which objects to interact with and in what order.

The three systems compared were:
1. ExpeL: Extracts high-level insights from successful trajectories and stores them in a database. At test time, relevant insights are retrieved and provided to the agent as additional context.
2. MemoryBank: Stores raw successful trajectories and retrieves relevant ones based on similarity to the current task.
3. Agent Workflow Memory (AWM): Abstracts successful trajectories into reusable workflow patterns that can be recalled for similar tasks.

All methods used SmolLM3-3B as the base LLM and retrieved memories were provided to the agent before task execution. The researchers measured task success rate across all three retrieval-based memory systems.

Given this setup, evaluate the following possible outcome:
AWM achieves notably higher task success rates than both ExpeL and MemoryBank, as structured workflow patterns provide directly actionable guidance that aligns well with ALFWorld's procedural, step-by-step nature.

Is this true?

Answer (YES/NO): YES